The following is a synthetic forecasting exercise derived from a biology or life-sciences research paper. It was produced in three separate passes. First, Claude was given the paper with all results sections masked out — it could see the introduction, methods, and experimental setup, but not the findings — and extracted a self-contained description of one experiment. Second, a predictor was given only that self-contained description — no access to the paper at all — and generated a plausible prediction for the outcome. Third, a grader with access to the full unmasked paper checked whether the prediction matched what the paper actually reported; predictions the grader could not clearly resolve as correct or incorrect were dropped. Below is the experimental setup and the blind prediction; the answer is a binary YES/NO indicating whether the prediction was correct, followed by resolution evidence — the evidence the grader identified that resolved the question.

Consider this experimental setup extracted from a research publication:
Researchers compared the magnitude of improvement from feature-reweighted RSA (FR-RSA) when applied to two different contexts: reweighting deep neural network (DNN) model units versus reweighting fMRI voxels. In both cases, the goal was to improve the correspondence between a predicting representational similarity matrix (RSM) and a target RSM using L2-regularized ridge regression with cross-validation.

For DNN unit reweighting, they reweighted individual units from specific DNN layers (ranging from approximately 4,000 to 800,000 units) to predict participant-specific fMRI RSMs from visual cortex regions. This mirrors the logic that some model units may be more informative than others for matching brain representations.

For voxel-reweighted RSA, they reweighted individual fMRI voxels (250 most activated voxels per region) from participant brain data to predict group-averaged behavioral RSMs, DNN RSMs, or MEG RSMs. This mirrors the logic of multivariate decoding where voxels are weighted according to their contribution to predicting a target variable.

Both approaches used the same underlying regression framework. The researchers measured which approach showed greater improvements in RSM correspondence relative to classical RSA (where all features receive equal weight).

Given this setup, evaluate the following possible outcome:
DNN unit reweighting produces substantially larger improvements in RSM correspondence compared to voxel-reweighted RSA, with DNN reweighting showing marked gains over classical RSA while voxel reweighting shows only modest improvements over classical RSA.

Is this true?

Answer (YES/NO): NO